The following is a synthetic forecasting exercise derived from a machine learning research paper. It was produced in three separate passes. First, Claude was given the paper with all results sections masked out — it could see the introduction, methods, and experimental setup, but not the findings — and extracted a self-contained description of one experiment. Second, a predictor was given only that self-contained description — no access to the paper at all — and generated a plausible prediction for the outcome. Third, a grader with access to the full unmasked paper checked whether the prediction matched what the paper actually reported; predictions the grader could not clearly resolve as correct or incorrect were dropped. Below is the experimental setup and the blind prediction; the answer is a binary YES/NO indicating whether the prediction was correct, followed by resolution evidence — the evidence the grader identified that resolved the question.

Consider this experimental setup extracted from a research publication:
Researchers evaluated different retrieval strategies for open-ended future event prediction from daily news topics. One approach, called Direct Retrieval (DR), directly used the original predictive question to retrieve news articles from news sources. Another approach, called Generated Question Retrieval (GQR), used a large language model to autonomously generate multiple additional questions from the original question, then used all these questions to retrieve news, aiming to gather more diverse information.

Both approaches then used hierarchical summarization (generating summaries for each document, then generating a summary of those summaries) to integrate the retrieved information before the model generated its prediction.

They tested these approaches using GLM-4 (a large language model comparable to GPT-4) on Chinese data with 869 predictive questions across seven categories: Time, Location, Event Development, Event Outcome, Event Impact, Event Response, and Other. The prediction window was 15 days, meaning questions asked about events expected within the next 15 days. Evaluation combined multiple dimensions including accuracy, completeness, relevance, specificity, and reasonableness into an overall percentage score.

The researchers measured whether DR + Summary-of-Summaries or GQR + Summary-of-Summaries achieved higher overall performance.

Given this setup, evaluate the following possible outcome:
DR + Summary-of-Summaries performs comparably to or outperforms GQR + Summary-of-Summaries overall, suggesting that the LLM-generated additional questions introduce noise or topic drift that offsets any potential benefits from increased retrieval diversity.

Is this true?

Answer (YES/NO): NO